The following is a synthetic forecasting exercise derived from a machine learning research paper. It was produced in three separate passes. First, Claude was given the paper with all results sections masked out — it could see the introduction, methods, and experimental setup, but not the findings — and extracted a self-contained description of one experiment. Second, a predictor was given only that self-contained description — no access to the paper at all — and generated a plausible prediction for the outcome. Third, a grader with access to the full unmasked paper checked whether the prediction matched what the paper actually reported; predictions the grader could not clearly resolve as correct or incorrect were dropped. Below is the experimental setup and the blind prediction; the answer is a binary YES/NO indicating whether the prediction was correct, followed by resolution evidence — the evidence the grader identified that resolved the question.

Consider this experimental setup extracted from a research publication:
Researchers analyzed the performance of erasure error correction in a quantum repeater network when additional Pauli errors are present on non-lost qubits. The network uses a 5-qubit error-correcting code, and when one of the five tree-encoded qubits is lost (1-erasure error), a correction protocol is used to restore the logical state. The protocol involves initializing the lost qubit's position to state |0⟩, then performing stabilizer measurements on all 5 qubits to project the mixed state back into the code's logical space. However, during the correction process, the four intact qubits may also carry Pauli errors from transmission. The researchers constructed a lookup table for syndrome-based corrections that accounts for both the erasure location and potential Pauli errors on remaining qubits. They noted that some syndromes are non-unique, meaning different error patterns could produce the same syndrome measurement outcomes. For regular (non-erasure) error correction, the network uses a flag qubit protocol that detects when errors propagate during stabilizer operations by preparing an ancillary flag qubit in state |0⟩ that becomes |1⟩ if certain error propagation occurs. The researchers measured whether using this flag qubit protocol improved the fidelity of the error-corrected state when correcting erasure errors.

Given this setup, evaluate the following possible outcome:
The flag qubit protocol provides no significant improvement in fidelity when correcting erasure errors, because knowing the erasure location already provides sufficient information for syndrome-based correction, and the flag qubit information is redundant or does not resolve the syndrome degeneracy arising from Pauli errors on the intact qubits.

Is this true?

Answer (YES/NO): YES